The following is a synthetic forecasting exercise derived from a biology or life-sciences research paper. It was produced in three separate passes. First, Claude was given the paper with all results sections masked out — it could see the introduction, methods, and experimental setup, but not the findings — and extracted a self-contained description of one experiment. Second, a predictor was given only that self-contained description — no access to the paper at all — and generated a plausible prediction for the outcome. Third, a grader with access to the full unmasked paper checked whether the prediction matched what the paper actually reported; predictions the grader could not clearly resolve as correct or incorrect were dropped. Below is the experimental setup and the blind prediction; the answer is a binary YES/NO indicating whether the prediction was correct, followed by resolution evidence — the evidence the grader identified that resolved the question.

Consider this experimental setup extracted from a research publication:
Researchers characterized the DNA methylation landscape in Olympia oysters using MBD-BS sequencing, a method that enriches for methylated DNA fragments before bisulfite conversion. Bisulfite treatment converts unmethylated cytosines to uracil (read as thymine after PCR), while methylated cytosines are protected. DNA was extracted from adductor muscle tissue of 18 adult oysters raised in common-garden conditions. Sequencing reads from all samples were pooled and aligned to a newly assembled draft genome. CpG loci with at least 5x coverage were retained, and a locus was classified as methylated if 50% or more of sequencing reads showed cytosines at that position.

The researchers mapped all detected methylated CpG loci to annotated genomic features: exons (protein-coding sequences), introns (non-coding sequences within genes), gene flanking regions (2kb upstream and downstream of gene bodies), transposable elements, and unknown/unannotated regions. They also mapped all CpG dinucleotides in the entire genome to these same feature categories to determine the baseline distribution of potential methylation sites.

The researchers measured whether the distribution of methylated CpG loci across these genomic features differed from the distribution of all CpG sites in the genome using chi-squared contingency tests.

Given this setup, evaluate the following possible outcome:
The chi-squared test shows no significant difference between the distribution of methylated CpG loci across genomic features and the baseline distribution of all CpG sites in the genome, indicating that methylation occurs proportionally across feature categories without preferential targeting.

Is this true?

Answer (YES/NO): NO